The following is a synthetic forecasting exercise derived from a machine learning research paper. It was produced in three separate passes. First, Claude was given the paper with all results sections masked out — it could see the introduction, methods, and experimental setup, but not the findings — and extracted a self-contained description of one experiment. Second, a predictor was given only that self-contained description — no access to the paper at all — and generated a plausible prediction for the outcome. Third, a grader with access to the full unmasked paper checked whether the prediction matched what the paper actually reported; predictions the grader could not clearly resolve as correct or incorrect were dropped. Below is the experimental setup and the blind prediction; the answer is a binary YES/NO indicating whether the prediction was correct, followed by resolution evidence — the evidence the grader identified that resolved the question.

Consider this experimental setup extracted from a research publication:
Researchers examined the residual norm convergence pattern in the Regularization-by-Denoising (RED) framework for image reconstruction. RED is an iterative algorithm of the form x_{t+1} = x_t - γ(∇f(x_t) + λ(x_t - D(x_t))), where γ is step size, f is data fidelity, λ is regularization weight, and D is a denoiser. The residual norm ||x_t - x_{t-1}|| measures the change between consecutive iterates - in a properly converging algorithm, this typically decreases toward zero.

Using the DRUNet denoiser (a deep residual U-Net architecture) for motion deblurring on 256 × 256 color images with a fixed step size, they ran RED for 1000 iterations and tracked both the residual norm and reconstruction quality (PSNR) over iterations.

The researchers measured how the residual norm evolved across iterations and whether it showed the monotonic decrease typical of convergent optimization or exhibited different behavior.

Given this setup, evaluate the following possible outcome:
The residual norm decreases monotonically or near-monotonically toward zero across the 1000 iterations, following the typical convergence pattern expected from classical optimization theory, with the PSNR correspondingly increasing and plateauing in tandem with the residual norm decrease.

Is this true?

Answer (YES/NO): NO